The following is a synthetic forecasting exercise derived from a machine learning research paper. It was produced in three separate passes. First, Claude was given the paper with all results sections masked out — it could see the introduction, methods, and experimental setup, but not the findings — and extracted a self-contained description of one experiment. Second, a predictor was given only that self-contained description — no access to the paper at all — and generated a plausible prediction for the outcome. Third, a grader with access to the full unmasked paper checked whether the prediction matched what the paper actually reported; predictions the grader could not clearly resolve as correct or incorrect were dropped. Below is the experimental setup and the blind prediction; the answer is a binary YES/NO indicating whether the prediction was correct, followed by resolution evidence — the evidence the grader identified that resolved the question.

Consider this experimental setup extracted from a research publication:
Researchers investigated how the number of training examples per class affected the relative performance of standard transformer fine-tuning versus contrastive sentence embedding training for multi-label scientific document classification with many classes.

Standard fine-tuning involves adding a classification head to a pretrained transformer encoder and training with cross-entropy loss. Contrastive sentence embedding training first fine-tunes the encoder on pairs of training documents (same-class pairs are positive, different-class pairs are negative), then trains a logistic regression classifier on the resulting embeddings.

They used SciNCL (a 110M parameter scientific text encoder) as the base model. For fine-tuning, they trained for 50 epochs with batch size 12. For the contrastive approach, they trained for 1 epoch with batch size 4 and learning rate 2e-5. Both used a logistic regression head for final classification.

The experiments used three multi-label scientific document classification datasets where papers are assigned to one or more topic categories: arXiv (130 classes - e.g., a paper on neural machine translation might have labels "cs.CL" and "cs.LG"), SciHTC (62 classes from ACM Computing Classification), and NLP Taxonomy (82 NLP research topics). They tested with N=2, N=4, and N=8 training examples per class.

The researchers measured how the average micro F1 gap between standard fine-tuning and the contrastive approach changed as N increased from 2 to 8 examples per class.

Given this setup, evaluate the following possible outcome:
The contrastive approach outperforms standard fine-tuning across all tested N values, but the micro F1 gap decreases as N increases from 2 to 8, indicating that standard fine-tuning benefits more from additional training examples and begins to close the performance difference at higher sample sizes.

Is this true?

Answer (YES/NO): NO